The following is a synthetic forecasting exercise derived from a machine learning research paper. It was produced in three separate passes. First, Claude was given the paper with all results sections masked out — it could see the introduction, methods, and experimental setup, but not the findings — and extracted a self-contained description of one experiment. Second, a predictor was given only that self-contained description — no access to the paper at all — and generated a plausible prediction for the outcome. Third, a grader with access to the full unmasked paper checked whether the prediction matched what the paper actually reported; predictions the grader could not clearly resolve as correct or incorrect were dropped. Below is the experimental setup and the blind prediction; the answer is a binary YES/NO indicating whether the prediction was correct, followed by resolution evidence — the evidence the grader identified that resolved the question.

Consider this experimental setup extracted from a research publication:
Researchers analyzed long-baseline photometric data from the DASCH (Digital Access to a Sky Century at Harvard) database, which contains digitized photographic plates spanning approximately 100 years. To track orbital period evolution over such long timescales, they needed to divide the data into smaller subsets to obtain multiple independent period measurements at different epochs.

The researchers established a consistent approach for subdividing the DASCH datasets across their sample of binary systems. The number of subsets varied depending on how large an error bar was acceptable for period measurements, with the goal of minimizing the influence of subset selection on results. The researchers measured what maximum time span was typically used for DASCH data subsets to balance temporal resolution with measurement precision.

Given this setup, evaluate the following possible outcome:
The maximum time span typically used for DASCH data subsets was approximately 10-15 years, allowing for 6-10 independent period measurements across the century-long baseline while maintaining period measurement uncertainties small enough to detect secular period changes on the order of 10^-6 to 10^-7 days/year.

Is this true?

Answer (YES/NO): NO